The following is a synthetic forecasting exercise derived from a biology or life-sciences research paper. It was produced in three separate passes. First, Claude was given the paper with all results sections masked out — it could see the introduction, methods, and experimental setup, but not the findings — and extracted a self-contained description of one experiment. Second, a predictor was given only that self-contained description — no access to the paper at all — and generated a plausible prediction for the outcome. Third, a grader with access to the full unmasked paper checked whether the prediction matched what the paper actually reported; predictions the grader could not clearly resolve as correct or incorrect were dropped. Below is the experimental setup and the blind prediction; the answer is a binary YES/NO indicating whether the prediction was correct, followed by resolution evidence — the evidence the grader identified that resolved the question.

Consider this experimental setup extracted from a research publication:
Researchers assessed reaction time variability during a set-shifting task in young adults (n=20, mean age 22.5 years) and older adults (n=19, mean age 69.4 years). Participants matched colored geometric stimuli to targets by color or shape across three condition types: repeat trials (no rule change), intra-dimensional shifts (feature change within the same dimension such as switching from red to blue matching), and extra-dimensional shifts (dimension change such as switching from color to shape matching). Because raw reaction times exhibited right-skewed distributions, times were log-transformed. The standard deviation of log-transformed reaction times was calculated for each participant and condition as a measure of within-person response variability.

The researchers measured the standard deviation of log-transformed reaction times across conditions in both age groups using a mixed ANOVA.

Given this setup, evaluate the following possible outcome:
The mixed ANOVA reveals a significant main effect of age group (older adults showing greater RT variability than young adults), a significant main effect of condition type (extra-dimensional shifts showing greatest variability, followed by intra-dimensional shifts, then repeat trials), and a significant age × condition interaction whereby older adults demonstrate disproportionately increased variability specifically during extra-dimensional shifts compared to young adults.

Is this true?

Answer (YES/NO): NO